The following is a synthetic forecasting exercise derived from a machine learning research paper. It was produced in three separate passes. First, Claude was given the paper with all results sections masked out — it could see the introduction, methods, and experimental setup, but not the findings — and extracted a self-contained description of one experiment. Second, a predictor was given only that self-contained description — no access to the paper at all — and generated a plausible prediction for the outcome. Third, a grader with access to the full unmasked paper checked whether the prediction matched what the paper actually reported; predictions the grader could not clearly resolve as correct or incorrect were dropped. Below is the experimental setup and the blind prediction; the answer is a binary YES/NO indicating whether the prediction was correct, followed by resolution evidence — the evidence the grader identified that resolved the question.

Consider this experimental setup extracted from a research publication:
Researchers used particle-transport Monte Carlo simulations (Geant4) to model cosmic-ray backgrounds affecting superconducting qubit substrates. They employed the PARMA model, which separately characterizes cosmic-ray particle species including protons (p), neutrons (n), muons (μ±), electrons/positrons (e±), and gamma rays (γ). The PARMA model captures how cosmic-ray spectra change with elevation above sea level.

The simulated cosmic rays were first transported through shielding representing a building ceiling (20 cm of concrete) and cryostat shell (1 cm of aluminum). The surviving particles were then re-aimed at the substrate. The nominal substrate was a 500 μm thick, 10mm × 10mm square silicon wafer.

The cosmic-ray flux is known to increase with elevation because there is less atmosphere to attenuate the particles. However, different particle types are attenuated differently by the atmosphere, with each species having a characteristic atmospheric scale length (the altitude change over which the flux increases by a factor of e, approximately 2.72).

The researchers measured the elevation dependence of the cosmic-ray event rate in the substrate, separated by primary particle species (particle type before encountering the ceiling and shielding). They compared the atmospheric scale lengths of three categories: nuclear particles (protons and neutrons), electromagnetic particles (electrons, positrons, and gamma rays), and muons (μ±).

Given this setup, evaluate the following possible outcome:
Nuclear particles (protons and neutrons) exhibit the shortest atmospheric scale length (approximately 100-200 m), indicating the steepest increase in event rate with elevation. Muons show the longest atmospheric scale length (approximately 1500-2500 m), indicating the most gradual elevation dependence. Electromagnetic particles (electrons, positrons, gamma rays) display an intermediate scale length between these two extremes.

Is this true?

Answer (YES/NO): NO